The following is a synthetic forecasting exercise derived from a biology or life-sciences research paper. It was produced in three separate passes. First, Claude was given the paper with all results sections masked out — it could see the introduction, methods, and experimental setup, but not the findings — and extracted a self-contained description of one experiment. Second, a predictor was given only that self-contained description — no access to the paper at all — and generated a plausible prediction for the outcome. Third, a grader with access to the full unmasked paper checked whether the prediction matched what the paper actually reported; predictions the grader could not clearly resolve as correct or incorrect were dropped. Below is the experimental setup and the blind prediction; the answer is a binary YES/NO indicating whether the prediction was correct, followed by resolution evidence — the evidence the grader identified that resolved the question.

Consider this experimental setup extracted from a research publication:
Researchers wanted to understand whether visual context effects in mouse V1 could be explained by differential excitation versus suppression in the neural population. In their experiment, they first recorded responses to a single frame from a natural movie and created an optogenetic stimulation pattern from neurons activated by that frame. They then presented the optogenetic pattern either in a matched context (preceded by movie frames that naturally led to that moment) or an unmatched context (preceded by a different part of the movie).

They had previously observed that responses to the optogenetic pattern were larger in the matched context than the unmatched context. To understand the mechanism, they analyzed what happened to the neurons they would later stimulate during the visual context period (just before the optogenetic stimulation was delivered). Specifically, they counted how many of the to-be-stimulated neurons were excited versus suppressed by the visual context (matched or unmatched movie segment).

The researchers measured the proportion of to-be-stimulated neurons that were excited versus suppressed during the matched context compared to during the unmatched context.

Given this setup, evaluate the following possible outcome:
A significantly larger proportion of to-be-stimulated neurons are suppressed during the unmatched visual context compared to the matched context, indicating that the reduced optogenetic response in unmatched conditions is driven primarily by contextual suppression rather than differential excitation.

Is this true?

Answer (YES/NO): NO